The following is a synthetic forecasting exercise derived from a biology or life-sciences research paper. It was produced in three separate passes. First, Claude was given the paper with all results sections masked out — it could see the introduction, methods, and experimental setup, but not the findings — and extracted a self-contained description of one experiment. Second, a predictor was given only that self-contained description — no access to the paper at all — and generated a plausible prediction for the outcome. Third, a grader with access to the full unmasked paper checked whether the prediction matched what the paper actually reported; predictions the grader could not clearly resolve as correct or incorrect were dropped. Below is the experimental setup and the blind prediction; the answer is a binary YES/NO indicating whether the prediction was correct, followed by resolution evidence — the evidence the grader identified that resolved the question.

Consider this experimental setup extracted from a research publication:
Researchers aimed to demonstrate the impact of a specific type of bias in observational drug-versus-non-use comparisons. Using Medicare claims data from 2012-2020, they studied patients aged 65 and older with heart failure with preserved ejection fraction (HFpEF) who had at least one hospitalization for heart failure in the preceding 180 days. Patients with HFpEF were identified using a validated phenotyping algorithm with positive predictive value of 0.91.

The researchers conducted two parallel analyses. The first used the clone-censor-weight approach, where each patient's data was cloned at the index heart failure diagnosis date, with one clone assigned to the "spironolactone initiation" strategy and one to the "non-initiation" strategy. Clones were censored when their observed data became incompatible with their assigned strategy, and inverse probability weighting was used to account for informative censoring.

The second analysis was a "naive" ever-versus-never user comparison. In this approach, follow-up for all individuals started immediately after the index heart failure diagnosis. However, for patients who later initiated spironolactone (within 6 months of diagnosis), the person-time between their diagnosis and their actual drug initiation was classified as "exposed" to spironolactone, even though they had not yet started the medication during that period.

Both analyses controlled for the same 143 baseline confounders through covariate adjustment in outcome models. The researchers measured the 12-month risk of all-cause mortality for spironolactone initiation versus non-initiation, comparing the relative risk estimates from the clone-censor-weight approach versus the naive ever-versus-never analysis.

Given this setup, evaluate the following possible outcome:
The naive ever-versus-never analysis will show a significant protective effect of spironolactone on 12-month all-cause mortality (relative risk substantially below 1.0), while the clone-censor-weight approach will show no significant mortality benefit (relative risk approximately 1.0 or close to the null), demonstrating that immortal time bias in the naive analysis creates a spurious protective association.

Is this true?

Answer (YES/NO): NO